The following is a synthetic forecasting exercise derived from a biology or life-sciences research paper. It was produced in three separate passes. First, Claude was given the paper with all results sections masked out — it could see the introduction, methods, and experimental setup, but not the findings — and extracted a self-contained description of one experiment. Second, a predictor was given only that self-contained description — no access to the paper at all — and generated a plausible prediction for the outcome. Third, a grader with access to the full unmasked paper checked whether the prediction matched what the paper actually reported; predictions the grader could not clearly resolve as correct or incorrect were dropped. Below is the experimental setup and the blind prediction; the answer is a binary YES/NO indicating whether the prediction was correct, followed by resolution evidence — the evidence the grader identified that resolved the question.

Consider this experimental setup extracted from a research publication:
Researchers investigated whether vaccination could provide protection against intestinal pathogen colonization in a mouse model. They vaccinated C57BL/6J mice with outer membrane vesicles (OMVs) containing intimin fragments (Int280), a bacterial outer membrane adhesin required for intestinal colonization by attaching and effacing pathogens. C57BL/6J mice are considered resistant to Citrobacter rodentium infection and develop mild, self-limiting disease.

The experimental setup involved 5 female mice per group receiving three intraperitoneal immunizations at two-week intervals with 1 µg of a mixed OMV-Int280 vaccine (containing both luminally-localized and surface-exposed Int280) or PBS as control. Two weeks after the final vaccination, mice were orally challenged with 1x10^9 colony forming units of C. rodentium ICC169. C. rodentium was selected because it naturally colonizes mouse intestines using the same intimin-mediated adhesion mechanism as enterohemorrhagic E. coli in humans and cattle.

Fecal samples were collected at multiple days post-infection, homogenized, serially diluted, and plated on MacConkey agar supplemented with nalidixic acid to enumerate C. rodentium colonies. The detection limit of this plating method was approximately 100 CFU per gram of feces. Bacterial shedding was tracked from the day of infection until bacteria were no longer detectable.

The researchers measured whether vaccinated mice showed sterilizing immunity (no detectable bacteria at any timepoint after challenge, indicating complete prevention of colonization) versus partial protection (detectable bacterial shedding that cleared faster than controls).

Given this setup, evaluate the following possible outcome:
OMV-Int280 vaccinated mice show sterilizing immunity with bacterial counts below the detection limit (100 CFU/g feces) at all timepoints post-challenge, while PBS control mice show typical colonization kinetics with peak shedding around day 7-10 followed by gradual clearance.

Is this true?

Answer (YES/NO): NO